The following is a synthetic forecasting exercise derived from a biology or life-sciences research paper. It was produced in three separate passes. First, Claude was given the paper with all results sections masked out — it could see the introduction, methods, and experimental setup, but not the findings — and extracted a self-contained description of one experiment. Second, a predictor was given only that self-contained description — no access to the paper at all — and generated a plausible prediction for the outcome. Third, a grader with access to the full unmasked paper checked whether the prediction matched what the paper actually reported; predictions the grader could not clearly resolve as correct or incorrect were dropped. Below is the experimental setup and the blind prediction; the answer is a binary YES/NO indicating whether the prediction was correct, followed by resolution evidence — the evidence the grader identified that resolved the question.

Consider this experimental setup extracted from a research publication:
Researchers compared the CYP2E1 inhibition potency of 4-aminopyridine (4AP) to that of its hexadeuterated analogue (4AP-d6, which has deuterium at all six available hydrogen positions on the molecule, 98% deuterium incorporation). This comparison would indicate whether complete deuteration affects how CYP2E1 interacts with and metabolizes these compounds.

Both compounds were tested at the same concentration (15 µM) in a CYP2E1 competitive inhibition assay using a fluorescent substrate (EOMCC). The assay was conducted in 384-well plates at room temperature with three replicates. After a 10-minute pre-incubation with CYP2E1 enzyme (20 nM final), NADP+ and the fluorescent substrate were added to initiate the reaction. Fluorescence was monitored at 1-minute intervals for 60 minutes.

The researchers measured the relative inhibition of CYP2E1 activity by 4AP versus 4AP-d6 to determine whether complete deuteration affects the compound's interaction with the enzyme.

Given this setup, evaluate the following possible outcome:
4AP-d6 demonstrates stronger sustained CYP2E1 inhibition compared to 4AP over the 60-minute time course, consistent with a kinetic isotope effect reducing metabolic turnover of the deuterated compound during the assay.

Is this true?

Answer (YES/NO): NO